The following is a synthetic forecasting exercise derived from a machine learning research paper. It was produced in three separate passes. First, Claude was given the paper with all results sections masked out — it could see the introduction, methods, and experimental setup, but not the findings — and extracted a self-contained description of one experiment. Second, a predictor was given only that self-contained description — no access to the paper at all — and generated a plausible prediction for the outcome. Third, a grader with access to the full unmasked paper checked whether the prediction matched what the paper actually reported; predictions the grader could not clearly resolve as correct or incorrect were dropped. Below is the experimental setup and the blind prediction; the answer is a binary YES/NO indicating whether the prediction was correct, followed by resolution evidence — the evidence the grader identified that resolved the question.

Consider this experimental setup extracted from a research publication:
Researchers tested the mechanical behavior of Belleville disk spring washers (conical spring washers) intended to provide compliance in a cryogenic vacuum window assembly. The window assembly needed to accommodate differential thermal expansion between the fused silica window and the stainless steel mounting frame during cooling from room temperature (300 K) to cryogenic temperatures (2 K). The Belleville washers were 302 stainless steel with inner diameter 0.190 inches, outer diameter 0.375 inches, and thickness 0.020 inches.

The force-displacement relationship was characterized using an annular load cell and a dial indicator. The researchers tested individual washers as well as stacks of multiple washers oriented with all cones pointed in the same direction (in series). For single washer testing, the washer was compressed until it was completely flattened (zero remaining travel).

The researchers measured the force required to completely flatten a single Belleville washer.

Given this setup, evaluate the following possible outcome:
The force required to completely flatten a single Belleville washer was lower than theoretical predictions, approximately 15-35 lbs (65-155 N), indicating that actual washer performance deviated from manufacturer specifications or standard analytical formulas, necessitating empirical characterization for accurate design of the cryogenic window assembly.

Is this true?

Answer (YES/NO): NO